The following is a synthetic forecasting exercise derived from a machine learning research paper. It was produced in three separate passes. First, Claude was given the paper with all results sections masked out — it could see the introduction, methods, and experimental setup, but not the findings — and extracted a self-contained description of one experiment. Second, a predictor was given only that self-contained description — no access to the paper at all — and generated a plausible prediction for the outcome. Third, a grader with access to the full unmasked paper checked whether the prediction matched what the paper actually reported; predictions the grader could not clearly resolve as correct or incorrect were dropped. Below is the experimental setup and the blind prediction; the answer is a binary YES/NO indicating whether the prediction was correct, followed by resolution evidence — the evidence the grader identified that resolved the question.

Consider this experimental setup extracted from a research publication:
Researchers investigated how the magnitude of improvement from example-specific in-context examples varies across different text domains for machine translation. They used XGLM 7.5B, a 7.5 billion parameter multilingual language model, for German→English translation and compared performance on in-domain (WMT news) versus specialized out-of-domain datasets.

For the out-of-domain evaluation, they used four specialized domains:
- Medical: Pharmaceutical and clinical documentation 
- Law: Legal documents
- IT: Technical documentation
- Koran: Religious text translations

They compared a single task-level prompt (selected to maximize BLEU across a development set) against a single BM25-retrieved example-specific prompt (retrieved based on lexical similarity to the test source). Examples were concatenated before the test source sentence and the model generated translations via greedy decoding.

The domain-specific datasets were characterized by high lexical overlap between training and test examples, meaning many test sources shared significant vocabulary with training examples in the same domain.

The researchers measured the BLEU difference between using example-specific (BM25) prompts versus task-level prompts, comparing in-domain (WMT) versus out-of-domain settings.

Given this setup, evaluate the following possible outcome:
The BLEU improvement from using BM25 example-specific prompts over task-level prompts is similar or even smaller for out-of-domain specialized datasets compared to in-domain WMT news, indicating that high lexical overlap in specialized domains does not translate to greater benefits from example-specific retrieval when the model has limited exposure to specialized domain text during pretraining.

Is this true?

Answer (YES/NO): NO